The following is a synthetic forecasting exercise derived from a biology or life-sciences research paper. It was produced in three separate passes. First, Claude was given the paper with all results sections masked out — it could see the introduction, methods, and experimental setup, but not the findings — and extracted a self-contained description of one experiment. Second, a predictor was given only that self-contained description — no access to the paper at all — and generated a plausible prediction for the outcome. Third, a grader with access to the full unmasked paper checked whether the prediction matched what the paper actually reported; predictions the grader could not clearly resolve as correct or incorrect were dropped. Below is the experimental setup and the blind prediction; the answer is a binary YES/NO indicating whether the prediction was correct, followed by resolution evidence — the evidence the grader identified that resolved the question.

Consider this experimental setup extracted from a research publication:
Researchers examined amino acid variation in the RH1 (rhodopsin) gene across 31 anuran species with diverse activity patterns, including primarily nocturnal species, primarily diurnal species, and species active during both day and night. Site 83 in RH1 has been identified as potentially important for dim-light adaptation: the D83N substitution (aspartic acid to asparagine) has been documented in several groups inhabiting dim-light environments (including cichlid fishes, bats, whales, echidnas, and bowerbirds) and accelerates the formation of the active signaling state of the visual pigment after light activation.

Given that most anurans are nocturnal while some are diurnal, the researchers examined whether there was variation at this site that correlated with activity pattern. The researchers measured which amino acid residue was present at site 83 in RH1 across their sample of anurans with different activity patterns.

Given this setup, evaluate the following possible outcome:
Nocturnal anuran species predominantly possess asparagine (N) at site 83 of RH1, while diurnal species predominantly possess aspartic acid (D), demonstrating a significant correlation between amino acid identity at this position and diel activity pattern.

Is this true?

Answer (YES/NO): NO